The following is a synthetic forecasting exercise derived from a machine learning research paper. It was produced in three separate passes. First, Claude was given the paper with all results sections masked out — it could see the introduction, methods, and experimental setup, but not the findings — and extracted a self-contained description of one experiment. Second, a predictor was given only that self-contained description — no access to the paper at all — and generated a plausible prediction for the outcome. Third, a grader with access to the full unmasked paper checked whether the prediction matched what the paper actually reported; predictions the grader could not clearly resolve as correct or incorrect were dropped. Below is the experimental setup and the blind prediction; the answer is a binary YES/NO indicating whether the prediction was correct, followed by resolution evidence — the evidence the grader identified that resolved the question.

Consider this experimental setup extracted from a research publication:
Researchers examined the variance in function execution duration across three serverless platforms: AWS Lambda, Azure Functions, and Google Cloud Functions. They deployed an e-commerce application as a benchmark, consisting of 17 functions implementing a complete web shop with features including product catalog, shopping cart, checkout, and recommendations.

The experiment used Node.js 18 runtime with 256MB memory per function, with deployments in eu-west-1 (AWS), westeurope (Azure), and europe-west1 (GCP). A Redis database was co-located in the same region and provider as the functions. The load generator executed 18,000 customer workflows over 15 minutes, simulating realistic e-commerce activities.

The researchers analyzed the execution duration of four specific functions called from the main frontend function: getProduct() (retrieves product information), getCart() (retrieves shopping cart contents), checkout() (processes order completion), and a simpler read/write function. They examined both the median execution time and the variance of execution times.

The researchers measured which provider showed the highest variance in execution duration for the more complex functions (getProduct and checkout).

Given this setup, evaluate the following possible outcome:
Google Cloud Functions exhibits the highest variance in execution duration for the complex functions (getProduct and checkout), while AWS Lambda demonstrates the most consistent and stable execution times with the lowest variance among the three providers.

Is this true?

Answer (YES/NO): NO